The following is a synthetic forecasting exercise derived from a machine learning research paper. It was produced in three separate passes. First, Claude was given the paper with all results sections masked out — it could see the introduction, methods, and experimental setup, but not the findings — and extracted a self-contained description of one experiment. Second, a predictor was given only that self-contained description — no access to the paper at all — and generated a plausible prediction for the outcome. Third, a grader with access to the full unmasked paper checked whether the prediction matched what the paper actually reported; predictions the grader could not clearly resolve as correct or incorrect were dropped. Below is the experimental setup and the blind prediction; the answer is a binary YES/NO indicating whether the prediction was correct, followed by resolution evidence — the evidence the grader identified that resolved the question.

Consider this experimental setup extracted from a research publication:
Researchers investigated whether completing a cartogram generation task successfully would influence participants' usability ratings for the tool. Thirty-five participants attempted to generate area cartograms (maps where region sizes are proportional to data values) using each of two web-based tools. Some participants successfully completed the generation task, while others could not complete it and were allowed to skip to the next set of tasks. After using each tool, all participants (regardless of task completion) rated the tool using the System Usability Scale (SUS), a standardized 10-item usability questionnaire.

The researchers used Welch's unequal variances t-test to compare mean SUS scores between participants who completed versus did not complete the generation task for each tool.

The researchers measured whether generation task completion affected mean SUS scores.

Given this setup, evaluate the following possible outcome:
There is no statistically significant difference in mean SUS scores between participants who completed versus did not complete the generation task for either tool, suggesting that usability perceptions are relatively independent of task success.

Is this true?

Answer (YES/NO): NO